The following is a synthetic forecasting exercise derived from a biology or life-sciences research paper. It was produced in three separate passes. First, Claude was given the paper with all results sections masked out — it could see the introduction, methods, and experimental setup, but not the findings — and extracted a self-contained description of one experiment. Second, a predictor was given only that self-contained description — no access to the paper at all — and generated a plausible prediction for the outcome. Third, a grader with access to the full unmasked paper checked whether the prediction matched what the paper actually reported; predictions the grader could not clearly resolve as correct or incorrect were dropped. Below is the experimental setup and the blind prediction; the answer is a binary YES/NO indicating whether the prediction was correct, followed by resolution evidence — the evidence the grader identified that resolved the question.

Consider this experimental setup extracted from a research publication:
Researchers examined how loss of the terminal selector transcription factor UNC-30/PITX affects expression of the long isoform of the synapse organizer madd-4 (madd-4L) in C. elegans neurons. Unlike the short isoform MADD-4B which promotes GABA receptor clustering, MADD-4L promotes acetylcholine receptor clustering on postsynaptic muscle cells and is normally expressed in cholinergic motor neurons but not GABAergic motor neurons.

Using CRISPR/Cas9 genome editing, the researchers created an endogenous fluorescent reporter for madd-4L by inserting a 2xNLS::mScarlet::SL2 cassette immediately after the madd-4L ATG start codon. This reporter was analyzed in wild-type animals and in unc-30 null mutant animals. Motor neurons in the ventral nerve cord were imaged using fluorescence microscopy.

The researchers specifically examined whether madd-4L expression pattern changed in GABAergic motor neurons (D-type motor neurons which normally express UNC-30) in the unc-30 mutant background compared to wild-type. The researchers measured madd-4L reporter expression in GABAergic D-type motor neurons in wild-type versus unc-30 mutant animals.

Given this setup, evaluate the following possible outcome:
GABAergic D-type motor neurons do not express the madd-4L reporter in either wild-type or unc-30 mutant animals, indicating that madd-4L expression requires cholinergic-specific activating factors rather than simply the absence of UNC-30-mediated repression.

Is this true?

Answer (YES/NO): NO